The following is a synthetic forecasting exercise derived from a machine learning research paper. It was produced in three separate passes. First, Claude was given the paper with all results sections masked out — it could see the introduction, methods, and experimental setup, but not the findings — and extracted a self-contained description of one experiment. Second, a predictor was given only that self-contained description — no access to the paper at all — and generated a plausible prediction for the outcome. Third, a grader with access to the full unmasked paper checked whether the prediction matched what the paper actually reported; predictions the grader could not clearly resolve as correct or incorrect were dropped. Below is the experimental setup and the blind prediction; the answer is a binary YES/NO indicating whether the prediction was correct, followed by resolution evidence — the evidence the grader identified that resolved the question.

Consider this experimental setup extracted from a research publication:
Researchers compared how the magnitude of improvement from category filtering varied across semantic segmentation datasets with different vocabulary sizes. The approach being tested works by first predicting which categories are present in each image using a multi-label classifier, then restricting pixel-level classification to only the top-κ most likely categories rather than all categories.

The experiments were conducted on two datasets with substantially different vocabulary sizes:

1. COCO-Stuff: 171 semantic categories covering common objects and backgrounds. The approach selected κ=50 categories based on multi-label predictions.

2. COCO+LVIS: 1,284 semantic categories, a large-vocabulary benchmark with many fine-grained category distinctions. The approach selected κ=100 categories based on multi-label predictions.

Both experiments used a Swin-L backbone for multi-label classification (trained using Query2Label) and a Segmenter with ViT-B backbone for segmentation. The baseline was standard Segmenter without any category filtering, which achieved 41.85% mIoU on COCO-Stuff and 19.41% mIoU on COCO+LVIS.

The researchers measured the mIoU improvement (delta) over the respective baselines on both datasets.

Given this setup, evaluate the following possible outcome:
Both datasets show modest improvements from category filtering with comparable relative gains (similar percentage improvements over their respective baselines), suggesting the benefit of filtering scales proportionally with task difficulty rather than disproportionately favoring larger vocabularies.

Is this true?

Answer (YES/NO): NO